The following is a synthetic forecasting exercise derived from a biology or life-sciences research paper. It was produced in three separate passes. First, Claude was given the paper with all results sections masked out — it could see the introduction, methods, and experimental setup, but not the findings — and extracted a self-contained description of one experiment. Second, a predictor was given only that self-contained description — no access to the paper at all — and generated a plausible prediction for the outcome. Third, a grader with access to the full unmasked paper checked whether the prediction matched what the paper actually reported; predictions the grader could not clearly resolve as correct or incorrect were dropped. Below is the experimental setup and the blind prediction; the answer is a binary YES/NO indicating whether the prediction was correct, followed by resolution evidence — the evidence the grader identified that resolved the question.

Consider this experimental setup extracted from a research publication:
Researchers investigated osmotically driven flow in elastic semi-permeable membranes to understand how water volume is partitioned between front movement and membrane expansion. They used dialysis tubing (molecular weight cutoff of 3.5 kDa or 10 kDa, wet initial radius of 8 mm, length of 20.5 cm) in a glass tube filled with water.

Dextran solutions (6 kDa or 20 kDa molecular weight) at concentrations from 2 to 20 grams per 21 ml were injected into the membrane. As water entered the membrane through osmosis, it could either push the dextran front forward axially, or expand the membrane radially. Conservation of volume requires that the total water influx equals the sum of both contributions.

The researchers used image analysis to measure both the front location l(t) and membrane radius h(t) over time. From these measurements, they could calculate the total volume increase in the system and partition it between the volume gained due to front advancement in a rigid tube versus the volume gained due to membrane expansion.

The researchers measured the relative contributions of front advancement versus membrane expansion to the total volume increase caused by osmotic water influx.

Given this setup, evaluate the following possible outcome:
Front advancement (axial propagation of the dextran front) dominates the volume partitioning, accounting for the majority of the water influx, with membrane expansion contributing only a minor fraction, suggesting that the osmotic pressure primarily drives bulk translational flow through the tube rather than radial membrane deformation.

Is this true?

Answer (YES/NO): NO